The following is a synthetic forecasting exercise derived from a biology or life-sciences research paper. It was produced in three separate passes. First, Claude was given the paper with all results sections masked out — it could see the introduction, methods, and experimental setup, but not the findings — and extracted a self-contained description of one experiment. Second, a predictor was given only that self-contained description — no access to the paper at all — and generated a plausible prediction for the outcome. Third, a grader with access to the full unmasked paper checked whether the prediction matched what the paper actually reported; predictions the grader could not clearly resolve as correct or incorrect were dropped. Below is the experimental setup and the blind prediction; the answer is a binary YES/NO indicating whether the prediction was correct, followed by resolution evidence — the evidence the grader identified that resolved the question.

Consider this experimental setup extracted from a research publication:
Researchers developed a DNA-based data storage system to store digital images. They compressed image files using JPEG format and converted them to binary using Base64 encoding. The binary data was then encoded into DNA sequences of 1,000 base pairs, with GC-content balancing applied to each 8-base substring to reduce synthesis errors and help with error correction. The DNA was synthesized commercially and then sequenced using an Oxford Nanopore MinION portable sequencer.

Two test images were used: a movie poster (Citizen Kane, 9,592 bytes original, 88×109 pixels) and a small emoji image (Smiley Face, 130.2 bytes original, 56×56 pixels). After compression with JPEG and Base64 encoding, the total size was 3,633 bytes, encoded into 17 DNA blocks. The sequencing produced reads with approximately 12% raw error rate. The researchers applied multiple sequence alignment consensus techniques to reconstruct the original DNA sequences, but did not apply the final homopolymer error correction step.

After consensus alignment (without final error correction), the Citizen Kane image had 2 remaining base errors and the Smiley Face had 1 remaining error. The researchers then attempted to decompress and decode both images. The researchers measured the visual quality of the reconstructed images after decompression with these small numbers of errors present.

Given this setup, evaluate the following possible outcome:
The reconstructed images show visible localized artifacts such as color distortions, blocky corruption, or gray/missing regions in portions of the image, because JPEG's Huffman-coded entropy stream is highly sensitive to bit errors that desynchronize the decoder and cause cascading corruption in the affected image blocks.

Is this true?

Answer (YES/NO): NO